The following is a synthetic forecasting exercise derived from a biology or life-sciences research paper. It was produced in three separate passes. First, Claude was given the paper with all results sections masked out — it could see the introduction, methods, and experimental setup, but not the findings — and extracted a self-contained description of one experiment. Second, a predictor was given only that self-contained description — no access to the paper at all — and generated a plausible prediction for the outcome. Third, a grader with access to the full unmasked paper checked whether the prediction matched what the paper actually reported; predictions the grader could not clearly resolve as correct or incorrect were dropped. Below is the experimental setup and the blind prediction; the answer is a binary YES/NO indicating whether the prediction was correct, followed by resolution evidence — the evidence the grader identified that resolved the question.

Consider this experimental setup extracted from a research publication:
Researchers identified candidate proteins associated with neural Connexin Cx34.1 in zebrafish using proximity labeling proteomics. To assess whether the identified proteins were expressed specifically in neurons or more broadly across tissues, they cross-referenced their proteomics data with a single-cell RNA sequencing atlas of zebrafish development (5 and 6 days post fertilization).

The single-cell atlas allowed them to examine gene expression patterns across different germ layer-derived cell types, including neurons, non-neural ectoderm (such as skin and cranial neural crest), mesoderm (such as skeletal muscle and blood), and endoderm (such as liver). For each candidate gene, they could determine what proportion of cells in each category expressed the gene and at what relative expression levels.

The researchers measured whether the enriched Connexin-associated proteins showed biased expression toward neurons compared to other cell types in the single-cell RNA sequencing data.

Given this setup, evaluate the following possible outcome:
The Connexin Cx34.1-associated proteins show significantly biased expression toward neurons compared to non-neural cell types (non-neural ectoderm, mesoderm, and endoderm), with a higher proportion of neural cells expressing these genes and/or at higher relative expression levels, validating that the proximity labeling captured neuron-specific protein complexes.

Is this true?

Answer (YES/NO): YES